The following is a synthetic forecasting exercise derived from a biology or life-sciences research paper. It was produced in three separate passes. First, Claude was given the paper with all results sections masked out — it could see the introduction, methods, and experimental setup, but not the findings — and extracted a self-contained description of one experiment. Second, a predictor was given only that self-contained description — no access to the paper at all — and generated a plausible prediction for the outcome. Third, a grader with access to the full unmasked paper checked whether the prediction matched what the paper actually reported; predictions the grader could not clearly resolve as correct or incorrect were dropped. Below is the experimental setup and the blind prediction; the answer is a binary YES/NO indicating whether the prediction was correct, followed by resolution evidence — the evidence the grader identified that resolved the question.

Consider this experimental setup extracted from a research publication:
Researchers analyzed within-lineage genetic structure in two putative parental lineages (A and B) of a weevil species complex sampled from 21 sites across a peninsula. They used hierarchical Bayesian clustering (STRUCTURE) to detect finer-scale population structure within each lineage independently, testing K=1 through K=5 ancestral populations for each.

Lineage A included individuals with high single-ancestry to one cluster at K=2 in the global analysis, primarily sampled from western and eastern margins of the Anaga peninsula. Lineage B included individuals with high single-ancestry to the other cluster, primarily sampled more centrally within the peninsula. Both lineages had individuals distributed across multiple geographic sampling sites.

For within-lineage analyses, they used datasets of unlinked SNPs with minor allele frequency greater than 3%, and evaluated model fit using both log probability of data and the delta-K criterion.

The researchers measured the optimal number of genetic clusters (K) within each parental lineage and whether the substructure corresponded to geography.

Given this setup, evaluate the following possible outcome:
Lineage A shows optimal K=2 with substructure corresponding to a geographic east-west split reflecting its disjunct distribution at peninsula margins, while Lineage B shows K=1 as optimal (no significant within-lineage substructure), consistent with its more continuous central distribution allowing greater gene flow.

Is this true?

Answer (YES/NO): NO